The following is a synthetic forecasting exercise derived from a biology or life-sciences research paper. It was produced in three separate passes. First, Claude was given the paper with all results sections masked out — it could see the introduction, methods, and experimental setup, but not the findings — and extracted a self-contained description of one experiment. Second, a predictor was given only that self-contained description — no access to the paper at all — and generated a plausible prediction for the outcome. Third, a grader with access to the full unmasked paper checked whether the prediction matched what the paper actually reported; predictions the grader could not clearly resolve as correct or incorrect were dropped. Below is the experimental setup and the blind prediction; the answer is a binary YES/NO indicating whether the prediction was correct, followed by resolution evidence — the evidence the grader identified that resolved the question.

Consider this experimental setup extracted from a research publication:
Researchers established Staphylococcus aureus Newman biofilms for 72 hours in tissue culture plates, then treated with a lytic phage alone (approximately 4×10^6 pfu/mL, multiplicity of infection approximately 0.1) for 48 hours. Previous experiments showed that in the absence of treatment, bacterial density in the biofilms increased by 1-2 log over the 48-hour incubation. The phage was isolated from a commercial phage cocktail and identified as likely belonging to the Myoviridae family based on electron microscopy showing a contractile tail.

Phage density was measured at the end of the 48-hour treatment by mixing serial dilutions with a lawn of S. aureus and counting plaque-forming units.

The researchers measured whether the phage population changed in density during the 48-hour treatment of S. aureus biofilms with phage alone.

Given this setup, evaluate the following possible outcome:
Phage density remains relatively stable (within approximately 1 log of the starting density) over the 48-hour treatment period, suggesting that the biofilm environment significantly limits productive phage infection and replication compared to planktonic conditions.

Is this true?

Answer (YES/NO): NO